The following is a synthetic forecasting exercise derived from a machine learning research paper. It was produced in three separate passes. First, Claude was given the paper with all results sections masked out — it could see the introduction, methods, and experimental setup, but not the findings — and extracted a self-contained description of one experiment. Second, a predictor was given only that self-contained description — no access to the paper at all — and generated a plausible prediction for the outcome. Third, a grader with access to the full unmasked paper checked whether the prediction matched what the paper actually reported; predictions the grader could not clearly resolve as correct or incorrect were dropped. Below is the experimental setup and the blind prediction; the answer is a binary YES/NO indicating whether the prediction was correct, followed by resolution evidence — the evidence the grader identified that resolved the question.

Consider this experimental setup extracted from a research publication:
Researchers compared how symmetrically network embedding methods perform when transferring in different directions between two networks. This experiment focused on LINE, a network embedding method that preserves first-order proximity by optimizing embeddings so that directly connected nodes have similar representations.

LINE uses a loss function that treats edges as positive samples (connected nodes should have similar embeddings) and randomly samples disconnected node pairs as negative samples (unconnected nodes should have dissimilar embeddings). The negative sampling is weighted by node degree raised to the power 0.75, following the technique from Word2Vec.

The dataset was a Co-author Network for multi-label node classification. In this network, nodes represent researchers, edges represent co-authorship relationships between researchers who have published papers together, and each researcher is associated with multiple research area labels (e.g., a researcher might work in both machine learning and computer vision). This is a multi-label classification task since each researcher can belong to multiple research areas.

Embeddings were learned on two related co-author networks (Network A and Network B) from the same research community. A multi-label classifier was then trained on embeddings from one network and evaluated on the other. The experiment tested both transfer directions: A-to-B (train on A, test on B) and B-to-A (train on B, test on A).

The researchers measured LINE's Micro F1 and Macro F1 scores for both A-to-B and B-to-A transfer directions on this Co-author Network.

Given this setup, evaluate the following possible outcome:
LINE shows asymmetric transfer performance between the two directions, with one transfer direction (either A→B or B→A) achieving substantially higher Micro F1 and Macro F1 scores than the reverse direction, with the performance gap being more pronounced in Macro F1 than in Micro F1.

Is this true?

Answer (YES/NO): NO